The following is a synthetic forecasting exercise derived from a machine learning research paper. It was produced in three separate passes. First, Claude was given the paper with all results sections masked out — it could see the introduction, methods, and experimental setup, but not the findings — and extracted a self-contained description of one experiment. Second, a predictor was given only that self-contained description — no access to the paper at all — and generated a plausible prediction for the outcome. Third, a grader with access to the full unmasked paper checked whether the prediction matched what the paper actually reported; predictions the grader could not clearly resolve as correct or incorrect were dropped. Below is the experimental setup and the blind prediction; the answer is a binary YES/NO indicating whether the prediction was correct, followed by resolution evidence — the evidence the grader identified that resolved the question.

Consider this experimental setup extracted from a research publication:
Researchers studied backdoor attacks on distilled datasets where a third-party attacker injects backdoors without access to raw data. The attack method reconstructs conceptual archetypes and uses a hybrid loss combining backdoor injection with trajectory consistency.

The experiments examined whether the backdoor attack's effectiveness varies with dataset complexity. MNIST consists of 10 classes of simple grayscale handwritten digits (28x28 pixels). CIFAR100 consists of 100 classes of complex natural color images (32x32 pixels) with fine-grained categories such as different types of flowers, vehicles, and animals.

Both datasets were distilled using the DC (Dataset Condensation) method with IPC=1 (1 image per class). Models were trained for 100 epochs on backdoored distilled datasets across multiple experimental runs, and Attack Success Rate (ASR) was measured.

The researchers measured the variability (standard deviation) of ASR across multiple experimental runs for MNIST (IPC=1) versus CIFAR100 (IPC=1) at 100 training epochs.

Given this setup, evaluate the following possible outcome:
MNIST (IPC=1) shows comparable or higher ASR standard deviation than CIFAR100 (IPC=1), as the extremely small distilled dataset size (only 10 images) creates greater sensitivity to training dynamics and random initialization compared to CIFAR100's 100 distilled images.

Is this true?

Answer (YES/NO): NO